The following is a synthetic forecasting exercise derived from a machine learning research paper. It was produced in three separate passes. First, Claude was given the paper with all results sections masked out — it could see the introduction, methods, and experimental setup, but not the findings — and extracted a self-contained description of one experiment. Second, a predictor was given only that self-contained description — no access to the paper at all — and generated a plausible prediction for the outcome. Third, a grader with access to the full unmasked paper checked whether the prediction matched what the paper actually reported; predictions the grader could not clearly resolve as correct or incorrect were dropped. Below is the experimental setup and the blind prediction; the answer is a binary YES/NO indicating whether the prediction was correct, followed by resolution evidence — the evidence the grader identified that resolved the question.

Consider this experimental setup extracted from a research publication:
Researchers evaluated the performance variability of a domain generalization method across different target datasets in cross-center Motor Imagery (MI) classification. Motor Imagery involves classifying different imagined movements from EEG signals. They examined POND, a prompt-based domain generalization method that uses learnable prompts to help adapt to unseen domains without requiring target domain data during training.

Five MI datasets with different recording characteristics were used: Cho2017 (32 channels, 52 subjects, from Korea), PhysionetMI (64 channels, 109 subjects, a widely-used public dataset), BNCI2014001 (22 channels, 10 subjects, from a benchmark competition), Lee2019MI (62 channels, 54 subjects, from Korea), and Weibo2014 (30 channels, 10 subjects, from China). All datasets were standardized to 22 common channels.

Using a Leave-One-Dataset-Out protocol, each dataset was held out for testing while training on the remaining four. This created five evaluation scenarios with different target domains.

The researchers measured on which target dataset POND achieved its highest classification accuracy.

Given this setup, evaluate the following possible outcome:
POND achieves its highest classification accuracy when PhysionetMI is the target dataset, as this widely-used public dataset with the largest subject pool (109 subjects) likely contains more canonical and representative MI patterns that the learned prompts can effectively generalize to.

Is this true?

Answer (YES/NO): NO